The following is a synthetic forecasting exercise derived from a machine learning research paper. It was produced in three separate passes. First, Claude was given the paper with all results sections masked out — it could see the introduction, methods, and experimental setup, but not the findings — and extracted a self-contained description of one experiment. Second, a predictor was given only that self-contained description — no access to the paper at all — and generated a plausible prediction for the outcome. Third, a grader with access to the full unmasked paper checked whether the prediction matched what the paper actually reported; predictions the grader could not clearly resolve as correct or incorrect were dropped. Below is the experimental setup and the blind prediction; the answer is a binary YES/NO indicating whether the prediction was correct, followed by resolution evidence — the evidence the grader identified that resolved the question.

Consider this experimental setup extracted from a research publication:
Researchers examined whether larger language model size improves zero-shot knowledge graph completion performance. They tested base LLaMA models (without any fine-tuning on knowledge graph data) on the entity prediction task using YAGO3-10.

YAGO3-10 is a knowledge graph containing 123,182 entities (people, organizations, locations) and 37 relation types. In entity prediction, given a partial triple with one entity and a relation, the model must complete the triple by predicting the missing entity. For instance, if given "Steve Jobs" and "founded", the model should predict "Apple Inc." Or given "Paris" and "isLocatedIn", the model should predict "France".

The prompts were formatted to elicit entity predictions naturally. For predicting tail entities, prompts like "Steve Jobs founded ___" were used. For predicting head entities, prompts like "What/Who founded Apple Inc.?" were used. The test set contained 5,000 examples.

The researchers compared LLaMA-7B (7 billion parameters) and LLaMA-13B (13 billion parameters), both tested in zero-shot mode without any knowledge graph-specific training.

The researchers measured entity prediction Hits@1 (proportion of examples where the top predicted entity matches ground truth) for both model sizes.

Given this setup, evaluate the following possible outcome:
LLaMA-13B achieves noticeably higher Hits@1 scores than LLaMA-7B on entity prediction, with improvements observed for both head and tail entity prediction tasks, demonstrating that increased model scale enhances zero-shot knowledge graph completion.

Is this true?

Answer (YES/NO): NO